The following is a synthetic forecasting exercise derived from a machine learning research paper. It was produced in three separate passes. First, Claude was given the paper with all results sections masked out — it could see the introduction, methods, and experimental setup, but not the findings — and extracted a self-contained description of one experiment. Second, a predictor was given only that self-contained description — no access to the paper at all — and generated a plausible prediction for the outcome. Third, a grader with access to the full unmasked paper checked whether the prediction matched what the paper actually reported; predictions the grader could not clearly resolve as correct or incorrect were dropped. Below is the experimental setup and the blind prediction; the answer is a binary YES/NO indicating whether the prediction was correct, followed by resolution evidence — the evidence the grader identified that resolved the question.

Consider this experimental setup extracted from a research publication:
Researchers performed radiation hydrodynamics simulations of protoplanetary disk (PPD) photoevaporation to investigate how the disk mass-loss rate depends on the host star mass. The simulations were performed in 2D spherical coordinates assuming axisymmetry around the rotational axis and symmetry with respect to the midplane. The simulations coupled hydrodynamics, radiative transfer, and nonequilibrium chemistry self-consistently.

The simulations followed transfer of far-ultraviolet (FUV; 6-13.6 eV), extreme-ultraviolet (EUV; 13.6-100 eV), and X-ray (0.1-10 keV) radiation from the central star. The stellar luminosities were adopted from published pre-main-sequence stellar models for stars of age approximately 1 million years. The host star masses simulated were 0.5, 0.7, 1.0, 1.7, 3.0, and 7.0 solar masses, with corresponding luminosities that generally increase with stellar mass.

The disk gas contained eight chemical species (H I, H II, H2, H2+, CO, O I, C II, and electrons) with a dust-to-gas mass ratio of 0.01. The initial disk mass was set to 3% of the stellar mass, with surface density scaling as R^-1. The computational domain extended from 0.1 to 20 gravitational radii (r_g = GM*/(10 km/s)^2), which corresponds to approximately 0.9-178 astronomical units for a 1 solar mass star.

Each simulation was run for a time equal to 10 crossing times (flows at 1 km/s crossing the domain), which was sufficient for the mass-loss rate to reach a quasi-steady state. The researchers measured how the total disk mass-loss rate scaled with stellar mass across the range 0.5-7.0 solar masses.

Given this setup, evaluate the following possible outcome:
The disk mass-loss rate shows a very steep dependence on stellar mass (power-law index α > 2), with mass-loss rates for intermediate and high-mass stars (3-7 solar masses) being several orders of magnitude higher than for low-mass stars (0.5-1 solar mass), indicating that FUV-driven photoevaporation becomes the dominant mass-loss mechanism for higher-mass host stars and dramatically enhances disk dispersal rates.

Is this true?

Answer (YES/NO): NO